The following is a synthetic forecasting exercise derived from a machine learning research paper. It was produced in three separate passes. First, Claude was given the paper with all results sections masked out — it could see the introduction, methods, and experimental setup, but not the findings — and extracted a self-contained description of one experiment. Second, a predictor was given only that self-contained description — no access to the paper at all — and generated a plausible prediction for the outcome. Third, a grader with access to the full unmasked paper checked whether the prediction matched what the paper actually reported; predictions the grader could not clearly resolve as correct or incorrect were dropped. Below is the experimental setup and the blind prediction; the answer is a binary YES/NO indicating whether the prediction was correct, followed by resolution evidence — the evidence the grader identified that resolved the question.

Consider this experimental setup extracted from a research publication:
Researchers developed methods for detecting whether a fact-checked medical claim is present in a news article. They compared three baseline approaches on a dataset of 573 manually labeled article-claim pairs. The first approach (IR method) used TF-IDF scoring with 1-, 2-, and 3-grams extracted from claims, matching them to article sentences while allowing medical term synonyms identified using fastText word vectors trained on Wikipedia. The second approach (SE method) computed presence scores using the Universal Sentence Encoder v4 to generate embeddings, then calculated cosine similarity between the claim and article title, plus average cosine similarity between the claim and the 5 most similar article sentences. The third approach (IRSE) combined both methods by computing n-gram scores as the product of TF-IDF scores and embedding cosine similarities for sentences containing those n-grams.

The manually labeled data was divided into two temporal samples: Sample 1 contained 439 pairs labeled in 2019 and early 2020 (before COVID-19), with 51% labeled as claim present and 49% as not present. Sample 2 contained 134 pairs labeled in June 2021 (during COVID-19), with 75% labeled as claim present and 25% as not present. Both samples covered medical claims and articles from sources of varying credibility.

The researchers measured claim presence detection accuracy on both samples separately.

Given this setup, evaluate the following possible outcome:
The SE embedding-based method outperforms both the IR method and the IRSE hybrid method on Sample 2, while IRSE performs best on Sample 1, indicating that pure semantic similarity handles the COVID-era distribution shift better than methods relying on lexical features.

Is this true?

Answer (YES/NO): NO